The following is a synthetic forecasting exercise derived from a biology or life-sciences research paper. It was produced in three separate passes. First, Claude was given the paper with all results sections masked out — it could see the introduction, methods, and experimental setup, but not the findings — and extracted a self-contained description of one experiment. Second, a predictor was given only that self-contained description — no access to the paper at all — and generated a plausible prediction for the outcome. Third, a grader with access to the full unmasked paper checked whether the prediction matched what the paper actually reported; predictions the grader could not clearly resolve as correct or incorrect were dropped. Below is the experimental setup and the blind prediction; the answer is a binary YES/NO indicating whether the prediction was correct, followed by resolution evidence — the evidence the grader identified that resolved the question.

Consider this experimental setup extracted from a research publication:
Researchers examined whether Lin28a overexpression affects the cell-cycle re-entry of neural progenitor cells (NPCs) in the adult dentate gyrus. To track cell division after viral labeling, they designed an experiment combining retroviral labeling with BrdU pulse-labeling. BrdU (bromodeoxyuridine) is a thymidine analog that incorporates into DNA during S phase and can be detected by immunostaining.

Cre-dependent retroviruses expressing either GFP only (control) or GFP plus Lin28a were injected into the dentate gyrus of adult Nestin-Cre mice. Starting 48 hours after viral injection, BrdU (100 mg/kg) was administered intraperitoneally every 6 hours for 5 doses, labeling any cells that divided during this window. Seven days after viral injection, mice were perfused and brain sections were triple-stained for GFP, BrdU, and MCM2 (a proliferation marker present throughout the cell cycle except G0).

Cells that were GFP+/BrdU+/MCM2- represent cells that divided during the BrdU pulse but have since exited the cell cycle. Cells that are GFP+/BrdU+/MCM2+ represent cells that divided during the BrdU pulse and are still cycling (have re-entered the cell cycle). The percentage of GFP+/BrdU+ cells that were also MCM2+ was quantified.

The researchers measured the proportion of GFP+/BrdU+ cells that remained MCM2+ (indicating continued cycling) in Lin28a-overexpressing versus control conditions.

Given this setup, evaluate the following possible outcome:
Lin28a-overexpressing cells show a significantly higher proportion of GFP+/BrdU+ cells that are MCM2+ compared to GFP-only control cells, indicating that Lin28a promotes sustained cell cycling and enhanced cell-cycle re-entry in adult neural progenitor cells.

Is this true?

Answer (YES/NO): YES